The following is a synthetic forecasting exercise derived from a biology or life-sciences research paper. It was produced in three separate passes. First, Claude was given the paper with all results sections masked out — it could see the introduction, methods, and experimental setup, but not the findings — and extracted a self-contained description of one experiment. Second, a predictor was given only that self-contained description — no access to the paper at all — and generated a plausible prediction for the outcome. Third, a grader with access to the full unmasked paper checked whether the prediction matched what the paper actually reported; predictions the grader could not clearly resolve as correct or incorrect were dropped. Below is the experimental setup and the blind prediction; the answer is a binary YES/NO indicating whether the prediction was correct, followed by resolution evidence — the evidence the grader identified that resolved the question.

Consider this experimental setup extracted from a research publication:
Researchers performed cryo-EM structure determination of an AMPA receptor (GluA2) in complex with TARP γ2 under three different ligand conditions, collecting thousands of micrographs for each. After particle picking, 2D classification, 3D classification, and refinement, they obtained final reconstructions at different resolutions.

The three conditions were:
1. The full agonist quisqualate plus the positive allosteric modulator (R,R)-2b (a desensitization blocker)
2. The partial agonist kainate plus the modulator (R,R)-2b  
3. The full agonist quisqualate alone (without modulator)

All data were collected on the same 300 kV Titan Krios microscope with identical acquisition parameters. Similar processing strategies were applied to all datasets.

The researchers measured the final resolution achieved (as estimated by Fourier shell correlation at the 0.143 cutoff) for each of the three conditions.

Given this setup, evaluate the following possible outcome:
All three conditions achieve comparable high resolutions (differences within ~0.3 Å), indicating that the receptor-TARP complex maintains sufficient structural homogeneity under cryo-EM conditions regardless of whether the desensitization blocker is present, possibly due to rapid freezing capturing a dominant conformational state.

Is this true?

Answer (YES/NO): NO